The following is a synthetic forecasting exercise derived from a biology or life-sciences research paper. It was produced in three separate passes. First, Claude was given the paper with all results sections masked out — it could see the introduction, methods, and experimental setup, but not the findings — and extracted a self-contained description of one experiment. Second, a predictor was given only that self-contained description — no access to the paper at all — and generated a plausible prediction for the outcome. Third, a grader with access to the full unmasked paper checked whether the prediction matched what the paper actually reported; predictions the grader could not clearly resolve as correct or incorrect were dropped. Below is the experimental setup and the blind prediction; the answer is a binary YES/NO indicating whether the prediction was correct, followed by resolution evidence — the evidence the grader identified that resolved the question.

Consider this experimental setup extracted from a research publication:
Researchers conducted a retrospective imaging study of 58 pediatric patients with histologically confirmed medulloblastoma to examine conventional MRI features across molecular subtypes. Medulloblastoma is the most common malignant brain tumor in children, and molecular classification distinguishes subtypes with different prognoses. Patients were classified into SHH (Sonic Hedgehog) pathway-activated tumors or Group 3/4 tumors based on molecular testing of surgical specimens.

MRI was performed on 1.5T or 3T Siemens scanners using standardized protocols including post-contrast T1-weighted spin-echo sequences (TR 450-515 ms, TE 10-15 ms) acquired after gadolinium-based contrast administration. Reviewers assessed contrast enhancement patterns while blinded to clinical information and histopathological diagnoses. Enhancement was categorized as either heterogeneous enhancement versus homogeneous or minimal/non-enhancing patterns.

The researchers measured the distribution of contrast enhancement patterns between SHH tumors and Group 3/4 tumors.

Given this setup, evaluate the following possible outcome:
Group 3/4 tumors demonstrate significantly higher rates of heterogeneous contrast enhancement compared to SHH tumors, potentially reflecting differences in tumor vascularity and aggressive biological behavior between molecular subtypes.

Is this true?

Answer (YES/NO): NO